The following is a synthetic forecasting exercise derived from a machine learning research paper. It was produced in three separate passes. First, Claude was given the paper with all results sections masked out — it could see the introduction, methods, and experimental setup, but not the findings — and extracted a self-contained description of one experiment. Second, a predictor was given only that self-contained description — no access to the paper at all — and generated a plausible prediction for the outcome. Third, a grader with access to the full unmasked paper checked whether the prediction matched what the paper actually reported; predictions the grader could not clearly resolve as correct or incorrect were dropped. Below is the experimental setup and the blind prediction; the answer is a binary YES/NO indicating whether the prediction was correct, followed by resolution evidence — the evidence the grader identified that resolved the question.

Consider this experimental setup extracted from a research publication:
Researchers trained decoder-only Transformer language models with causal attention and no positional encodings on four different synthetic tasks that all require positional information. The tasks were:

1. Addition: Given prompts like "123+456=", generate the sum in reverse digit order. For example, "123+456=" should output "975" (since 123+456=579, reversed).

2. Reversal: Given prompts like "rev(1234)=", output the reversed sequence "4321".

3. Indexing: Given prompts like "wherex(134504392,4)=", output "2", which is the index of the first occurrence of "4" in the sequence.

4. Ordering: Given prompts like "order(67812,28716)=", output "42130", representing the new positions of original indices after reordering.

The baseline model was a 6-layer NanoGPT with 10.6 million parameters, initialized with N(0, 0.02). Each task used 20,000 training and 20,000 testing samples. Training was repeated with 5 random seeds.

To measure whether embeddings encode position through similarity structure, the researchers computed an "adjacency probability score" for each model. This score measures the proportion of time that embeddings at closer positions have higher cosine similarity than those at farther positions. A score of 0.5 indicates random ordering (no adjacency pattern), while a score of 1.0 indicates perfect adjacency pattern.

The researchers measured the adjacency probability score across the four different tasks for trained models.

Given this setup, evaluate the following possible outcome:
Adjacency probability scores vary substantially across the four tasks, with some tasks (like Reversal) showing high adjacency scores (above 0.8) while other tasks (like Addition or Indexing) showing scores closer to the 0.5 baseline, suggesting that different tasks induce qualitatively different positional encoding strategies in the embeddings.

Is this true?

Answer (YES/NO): NO